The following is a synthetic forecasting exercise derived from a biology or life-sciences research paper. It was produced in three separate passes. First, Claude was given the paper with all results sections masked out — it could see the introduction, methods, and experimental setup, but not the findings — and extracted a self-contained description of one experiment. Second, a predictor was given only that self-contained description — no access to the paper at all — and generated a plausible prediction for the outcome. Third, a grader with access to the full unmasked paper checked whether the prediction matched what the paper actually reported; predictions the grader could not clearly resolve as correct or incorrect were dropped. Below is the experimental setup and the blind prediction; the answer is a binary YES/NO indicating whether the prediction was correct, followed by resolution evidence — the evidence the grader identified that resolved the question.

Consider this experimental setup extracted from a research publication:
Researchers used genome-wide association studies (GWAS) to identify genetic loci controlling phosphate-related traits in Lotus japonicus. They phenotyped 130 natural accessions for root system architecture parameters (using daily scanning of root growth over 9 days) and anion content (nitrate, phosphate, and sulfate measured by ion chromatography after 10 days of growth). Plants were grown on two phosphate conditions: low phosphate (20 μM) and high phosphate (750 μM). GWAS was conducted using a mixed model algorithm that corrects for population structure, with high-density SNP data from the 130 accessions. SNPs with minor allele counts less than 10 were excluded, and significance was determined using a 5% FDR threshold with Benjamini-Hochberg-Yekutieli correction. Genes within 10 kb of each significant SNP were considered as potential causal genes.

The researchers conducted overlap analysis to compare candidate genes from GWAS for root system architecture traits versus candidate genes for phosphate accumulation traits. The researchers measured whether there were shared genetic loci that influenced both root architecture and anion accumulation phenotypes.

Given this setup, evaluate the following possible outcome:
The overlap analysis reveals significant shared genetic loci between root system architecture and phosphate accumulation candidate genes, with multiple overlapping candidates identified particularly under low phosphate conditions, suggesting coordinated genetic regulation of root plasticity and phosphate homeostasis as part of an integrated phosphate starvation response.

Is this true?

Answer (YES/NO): NO